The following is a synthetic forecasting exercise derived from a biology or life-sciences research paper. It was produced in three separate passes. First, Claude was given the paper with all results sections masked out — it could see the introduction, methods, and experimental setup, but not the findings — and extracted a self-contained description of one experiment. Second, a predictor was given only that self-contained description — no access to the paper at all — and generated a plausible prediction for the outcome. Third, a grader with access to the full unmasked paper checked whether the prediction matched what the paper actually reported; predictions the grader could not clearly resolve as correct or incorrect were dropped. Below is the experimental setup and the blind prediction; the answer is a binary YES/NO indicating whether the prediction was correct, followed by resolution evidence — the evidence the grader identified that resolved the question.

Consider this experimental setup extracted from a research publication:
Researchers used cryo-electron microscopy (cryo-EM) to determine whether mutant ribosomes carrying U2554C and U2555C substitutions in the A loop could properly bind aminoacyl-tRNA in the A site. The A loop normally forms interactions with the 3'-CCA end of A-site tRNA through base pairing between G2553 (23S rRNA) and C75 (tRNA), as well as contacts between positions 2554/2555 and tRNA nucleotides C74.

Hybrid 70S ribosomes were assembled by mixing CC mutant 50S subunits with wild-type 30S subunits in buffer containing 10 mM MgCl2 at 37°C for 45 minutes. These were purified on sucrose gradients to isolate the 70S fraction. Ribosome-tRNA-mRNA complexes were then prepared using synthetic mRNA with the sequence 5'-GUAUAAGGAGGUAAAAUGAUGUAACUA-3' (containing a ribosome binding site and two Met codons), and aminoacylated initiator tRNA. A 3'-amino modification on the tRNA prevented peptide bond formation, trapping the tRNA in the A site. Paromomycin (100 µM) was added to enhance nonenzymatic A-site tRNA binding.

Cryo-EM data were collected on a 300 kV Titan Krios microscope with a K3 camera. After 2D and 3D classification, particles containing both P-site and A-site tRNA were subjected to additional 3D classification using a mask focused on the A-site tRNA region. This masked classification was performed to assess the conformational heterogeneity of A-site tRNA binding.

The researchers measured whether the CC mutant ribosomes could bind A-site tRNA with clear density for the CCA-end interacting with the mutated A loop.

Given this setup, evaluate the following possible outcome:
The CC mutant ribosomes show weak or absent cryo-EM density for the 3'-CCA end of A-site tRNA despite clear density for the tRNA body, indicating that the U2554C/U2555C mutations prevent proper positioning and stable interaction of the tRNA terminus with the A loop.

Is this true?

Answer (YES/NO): NO